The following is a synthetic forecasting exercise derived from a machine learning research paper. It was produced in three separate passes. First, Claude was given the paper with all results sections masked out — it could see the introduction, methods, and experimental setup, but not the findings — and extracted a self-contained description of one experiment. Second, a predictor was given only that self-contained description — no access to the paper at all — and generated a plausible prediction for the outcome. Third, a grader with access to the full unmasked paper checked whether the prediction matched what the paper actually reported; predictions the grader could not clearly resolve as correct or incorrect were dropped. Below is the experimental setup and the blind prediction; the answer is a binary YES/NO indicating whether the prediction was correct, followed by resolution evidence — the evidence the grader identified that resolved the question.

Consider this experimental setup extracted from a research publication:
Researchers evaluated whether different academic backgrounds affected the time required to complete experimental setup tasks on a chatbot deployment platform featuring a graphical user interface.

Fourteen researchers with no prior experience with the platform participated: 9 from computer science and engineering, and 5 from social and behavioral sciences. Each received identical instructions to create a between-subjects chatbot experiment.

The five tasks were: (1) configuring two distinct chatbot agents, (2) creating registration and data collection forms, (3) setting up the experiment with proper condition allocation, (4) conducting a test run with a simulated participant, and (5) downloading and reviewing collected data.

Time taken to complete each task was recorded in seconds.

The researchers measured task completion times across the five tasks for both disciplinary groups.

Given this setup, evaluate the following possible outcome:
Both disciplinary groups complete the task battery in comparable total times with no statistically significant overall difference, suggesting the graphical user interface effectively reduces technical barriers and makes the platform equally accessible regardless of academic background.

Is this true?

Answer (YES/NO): NO